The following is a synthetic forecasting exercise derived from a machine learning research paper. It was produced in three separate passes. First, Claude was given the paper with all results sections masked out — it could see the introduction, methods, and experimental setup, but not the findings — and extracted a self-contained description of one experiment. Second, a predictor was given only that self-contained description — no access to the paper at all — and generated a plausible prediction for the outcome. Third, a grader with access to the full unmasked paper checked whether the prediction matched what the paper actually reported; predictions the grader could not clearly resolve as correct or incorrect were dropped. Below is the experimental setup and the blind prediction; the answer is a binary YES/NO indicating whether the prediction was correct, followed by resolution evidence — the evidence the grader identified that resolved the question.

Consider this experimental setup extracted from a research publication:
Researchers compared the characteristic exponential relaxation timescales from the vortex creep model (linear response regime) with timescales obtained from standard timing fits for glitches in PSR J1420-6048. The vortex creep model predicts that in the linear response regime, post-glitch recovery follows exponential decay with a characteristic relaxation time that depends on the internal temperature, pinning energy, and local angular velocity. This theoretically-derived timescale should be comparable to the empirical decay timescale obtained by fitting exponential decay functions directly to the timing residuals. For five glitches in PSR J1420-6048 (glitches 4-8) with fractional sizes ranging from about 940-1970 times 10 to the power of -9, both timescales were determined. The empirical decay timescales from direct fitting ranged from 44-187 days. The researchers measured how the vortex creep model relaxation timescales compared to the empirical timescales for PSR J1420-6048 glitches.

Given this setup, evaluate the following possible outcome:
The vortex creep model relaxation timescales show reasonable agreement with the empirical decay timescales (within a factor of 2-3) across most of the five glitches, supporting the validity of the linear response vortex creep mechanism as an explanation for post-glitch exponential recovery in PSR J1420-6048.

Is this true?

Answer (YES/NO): YES